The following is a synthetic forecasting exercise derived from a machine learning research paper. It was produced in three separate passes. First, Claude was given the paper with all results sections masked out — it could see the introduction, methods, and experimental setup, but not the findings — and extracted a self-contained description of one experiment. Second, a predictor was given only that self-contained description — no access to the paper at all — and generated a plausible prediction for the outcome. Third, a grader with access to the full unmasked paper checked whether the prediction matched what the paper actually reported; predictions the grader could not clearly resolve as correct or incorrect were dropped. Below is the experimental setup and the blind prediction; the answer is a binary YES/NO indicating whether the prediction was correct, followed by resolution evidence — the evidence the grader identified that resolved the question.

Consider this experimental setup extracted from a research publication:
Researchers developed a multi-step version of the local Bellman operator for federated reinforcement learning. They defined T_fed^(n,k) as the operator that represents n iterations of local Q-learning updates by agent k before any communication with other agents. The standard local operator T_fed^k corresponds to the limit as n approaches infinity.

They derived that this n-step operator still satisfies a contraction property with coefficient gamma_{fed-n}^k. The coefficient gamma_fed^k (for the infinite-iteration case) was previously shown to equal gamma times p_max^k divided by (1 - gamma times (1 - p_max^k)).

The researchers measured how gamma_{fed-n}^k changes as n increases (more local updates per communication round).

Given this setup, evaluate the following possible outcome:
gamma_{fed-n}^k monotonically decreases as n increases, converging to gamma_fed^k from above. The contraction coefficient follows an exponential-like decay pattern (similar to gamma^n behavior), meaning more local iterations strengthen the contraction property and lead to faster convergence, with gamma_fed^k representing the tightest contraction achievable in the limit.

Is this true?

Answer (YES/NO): YES